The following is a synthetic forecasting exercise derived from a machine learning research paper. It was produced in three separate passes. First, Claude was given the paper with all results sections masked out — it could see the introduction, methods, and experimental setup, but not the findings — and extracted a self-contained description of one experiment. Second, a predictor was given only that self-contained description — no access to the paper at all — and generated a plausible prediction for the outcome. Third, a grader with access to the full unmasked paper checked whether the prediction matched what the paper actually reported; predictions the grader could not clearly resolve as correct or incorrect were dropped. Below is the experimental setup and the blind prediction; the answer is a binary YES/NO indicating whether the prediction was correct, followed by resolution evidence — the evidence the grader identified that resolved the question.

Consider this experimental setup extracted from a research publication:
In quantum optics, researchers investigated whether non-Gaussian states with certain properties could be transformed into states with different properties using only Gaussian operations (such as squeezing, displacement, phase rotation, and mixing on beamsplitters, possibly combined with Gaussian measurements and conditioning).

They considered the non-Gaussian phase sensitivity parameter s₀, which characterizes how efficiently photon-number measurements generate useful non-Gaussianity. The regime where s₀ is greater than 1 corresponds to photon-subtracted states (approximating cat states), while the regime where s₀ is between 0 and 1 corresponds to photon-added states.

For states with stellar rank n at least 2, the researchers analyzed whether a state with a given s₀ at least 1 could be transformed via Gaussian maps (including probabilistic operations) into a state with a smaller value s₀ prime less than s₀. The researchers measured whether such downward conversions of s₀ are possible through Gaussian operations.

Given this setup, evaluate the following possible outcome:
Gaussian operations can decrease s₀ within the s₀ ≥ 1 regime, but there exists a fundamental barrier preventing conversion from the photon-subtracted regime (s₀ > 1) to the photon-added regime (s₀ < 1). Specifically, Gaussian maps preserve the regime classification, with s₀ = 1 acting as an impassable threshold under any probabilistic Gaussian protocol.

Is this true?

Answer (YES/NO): NO